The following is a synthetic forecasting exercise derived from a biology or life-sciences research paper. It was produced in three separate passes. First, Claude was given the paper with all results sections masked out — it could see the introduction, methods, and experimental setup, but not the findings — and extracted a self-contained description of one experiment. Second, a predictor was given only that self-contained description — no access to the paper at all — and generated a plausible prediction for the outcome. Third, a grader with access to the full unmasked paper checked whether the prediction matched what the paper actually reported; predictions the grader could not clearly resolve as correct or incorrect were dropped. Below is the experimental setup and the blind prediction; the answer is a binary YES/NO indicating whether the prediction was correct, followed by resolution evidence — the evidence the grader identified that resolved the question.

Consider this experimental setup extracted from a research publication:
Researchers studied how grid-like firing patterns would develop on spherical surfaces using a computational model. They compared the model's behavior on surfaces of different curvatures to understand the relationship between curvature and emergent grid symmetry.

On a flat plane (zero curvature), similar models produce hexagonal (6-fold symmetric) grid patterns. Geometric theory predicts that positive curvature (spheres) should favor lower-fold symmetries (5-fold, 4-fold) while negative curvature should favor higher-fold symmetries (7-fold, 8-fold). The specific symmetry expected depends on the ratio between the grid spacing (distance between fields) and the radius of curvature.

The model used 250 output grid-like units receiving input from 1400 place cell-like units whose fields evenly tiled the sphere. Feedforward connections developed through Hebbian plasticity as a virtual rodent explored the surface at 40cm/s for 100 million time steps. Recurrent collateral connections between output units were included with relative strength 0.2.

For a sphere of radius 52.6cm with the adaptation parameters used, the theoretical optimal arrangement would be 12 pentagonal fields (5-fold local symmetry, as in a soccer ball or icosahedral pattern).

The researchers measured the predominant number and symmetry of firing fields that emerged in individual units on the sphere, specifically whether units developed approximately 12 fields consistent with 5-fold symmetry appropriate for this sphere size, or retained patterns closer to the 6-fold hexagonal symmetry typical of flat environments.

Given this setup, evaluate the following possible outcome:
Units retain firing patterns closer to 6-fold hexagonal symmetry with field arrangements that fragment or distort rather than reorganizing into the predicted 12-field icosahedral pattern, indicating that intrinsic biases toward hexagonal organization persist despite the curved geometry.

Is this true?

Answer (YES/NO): NO